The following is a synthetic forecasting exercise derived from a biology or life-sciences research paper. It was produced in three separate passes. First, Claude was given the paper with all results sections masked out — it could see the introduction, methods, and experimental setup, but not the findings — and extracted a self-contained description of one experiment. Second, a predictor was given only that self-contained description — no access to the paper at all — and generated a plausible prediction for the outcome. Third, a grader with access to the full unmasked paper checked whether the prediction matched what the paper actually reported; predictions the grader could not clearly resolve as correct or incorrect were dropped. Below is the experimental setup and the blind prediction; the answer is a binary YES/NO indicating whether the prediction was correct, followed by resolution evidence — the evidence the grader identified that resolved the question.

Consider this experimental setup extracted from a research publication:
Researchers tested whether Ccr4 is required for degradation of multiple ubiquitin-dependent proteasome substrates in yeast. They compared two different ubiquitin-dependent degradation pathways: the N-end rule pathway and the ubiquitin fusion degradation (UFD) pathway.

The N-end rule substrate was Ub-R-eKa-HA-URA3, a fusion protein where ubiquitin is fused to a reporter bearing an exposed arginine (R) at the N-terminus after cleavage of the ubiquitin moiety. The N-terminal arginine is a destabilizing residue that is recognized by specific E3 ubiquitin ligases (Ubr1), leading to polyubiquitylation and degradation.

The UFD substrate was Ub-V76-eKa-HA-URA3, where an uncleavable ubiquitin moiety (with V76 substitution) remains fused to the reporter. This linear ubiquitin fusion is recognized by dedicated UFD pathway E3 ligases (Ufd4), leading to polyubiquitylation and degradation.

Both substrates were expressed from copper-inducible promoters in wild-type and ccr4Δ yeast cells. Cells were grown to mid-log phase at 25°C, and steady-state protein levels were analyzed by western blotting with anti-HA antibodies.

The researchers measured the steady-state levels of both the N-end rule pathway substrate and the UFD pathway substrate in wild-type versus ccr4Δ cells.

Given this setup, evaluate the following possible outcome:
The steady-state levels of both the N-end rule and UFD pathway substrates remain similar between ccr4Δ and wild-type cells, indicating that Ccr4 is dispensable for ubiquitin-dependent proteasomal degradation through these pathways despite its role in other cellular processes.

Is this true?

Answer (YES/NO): NO